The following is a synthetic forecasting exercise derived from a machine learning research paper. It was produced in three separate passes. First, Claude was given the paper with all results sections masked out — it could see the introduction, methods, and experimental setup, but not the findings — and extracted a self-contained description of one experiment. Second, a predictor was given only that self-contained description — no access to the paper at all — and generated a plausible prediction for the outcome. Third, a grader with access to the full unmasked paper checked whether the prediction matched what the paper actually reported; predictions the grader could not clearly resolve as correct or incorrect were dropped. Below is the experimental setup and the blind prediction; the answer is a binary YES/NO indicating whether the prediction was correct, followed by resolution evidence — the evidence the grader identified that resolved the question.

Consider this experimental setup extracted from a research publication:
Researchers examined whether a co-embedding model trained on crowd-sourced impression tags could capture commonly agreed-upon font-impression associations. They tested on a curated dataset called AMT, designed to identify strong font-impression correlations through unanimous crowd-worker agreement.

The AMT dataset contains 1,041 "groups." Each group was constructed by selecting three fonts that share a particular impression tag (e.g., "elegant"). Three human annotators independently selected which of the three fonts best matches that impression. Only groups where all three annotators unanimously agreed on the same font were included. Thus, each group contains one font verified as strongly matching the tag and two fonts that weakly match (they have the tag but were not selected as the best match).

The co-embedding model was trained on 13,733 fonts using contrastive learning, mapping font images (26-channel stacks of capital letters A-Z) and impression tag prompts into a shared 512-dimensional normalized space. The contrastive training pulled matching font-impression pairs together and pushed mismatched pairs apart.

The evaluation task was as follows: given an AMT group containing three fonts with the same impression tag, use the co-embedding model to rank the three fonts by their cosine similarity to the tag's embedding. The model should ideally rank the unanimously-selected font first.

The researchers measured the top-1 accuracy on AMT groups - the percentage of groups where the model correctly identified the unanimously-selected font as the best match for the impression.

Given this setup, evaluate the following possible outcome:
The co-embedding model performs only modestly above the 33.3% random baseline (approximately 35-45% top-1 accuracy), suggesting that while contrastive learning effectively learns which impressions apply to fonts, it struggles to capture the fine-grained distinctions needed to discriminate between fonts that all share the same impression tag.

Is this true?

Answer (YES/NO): YES